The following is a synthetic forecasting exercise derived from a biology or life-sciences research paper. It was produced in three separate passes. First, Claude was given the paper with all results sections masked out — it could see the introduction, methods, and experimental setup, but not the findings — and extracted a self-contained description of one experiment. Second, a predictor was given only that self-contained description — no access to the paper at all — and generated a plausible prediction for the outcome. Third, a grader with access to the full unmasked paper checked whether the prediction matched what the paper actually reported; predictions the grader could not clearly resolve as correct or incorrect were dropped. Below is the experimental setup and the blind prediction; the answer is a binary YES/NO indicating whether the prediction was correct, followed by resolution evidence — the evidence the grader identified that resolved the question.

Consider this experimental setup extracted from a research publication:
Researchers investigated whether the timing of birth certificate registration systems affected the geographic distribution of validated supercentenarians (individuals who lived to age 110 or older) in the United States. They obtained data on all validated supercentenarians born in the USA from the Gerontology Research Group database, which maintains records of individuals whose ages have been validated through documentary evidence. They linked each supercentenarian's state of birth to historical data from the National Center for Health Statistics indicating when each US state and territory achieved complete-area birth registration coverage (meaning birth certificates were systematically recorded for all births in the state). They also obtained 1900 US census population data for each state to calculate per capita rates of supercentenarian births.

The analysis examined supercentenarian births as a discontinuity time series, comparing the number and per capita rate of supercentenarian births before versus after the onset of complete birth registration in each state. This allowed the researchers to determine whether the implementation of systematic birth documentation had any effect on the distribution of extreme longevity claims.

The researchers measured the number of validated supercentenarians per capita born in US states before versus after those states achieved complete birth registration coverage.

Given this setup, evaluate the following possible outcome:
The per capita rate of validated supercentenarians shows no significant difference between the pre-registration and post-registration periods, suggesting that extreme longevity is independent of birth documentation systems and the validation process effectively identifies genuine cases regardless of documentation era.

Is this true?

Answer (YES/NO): NO